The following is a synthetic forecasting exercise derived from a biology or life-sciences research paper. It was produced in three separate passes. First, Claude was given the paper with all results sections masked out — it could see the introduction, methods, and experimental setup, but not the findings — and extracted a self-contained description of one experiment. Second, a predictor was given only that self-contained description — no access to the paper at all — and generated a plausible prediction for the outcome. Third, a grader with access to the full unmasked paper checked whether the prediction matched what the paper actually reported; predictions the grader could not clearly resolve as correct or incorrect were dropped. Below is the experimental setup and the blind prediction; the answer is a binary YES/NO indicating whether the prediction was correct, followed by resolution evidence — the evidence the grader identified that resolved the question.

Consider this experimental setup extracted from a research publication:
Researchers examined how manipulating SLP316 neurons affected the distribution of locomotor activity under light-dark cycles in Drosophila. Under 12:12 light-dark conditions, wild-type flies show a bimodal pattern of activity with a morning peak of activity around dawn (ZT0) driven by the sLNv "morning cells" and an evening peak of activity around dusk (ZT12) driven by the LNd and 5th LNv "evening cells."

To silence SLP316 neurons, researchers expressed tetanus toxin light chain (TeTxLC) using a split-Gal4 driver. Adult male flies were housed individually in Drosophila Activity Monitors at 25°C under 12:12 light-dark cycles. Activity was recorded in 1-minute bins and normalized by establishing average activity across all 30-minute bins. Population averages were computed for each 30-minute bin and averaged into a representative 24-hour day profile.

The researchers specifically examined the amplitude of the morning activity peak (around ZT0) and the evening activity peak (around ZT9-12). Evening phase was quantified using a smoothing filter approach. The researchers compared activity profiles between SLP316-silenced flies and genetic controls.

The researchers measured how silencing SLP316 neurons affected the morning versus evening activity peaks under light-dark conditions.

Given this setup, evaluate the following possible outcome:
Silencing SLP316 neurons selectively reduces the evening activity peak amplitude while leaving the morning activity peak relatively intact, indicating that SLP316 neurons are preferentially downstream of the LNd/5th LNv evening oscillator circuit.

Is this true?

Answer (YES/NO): NO